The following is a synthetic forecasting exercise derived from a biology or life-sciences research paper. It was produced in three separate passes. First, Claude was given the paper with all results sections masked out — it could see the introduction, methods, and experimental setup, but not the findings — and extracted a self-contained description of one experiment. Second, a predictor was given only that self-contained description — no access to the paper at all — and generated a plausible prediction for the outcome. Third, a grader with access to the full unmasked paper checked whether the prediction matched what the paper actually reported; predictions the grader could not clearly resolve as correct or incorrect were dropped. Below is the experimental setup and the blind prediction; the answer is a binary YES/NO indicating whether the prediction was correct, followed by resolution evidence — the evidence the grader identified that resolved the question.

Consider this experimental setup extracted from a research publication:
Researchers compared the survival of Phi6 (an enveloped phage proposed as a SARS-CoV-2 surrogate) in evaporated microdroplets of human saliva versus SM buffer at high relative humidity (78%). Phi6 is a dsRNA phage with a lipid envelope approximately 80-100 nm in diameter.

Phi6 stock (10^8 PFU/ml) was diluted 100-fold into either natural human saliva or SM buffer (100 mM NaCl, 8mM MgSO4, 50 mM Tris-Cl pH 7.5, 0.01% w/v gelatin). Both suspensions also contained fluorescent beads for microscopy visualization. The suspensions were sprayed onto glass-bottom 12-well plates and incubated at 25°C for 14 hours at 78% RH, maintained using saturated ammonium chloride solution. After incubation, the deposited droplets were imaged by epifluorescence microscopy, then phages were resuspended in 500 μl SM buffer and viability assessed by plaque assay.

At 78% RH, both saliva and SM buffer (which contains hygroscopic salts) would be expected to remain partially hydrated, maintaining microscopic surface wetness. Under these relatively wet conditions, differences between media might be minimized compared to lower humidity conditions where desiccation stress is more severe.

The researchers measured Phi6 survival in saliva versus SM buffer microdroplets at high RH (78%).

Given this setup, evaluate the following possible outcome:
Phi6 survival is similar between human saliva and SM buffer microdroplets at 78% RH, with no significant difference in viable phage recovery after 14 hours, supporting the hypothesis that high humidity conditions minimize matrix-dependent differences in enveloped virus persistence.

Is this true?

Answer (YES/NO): NO